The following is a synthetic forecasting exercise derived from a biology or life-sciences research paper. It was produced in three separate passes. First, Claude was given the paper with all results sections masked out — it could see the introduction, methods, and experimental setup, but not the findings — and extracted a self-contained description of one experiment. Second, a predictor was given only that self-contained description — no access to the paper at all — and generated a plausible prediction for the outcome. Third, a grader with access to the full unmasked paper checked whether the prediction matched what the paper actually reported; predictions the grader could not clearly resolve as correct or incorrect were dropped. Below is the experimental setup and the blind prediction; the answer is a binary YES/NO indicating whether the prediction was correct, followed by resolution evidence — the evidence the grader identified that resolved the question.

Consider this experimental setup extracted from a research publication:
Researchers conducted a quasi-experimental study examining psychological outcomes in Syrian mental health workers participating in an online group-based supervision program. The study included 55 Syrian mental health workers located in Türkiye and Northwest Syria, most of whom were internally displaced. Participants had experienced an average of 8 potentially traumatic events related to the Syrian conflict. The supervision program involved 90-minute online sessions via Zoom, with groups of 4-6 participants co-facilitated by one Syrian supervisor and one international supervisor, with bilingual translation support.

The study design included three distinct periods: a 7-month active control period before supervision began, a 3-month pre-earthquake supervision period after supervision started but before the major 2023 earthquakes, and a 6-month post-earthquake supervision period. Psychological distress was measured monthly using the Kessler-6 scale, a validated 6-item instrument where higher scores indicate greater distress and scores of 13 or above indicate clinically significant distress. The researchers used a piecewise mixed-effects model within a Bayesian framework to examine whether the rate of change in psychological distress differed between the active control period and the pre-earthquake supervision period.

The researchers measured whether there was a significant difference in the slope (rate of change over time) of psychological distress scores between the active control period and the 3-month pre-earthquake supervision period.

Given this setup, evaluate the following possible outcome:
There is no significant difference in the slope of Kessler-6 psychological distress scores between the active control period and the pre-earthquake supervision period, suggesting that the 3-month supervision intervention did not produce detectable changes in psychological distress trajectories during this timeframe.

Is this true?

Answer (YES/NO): YES